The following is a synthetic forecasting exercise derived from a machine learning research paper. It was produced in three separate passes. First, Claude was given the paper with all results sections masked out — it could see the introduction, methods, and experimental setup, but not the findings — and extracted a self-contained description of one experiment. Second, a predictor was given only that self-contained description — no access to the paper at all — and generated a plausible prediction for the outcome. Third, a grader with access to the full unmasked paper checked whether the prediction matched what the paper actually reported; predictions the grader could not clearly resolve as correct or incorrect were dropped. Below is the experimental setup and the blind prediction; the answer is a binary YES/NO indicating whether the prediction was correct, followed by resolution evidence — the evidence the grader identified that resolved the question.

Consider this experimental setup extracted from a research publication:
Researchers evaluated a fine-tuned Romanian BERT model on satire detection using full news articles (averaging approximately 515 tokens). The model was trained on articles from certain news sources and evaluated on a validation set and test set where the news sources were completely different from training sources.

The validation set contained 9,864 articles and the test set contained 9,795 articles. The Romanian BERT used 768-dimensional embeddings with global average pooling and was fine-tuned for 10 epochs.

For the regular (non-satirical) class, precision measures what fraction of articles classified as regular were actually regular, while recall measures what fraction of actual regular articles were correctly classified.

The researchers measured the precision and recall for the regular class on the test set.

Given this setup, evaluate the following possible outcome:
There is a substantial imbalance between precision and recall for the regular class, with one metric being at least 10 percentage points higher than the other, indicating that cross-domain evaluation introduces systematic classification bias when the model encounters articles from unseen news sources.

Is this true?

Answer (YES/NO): YES